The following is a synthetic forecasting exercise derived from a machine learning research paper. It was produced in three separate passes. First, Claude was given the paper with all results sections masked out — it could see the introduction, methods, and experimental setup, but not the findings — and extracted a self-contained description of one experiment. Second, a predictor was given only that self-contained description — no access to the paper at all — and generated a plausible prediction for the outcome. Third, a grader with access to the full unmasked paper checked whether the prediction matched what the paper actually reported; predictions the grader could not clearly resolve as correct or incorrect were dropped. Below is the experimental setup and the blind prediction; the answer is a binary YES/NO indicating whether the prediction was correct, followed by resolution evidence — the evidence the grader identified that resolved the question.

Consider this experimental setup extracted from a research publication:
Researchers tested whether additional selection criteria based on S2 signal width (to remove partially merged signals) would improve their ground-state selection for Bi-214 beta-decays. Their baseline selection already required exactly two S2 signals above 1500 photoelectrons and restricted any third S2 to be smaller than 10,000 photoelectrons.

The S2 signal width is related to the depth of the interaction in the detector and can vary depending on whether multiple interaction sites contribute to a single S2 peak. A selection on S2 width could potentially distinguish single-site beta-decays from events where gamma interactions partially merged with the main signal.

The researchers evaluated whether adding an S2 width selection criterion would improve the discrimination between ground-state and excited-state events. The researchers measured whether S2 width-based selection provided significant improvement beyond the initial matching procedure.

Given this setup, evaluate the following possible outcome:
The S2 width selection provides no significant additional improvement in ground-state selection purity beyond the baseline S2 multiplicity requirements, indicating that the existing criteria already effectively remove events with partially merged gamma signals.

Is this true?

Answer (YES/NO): YES